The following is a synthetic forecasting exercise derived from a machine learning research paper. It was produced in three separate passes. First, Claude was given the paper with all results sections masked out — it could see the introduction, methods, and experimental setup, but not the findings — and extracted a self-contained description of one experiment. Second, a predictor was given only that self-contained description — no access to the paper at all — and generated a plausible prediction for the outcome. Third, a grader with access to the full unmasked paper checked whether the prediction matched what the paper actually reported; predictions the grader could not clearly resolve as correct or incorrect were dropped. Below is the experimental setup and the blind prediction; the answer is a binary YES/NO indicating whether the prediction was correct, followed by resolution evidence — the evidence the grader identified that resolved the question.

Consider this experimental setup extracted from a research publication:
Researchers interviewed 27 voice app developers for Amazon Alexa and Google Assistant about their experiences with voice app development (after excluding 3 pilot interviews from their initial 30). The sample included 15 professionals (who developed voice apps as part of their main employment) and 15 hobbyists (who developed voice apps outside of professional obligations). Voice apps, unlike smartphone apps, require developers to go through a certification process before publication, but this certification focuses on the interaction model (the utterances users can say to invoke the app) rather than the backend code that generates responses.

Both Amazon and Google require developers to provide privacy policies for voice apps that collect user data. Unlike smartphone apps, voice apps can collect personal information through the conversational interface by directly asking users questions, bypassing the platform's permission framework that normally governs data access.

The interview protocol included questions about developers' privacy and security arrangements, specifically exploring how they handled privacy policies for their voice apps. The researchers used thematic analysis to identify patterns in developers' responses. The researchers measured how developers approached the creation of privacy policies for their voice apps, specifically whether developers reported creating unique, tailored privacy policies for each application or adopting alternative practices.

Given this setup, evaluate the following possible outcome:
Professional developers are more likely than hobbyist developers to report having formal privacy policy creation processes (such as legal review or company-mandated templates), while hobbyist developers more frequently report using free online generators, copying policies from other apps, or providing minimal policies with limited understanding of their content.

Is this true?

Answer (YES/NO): NO